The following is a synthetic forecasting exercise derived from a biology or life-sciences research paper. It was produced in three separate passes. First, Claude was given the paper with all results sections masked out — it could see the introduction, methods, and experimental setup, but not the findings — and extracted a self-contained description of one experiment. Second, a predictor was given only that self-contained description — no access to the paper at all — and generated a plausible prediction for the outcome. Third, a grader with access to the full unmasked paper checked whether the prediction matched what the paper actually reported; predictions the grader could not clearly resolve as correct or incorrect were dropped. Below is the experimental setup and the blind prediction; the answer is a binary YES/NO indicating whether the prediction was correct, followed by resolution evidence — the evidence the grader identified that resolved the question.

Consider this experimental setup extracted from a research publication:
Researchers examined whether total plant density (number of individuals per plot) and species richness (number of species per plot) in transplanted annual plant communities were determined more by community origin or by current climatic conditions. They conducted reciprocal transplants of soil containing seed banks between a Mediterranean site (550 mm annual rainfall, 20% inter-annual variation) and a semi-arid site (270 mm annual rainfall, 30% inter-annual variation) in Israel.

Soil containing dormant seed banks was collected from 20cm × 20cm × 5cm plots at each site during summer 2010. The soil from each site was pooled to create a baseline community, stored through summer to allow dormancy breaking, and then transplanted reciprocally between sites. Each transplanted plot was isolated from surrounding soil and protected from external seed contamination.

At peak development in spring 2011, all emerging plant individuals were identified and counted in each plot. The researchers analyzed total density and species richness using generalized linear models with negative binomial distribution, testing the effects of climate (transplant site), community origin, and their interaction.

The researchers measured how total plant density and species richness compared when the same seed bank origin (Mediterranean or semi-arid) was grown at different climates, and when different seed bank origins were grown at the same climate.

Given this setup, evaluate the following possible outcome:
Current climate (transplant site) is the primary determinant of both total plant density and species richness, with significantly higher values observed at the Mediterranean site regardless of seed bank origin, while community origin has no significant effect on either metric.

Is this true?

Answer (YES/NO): NO